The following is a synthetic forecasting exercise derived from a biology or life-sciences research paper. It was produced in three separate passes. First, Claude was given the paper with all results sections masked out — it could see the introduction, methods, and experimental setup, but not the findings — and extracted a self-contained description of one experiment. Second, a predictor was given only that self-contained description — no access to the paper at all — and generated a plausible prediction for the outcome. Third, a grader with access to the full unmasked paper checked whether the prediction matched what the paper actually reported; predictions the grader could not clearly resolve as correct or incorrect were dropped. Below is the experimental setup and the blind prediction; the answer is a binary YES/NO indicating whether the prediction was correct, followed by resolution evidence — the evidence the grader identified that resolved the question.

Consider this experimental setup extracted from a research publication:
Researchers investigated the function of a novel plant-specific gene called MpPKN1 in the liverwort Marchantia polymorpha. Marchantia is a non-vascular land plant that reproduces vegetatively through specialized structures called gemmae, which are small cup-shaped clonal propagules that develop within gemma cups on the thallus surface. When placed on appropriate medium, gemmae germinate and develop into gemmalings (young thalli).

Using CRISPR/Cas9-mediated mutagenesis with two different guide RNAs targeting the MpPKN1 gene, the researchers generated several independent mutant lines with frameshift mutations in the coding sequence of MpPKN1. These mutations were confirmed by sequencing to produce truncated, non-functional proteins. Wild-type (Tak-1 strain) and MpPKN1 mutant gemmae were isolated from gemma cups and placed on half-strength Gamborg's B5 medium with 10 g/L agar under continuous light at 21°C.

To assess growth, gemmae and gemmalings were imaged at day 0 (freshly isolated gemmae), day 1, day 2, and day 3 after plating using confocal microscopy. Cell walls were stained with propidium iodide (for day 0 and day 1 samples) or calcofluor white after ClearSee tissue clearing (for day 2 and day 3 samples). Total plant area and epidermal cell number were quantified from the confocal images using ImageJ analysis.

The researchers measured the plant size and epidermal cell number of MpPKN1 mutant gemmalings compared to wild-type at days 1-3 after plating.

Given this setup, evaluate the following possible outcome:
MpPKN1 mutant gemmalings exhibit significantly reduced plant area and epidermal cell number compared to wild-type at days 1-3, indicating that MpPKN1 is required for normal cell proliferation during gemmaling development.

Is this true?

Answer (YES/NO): NO